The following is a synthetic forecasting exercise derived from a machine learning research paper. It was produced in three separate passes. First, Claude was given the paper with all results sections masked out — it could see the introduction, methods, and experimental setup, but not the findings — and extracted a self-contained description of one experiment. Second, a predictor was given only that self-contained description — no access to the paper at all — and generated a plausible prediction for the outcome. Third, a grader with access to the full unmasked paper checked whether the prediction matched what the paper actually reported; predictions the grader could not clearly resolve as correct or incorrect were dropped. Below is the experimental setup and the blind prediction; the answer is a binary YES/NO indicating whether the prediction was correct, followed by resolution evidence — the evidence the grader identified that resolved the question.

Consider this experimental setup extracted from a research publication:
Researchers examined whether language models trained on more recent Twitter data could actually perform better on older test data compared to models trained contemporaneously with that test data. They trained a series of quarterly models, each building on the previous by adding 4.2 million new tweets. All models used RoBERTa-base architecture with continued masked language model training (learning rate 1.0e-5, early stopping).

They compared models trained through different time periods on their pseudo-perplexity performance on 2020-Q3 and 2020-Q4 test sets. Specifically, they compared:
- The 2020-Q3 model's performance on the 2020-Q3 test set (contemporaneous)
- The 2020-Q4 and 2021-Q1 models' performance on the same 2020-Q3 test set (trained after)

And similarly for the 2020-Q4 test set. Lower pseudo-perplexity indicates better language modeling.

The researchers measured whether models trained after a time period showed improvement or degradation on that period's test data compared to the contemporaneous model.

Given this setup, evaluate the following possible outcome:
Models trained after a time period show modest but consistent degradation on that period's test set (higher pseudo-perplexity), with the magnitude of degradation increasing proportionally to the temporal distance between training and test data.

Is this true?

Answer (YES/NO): NO